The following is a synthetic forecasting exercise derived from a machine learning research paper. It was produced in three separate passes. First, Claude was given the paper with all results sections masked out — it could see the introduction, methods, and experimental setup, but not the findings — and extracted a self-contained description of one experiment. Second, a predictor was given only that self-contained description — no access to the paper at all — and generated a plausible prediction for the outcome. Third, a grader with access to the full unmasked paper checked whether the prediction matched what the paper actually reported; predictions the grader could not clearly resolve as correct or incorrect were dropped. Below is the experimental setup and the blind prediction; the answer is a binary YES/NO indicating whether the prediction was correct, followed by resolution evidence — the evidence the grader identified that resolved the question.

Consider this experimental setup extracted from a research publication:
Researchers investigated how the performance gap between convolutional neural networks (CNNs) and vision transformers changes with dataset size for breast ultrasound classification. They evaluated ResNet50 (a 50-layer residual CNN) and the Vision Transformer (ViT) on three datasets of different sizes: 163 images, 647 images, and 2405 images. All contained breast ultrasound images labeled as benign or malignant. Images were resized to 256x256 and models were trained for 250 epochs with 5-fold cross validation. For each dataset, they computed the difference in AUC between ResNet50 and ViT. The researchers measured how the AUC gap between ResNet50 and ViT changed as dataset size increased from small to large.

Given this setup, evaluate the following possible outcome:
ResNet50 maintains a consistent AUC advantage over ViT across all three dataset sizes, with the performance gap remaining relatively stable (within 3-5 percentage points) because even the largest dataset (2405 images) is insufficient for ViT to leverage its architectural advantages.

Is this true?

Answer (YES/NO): NO